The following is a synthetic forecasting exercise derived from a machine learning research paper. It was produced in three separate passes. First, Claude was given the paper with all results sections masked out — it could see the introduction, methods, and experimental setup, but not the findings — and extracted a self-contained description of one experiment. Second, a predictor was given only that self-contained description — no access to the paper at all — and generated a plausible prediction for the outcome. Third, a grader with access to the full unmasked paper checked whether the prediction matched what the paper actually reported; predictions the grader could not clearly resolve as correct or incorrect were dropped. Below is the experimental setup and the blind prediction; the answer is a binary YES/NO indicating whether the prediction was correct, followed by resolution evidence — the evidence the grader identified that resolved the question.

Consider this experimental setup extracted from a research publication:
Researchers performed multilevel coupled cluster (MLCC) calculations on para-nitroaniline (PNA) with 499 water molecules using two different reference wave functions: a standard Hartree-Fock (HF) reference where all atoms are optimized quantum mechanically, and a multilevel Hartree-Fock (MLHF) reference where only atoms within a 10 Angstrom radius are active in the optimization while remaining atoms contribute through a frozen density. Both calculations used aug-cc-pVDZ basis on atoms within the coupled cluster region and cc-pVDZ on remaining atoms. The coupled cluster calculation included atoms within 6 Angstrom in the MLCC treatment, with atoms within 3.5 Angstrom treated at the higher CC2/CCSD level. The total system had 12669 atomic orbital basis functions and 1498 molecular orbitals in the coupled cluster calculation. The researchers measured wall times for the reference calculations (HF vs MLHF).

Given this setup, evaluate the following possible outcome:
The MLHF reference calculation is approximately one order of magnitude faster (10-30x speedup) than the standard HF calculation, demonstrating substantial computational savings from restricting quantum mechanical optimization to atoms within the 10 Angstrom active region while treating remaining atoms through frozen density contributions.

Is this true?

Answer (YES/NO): NO